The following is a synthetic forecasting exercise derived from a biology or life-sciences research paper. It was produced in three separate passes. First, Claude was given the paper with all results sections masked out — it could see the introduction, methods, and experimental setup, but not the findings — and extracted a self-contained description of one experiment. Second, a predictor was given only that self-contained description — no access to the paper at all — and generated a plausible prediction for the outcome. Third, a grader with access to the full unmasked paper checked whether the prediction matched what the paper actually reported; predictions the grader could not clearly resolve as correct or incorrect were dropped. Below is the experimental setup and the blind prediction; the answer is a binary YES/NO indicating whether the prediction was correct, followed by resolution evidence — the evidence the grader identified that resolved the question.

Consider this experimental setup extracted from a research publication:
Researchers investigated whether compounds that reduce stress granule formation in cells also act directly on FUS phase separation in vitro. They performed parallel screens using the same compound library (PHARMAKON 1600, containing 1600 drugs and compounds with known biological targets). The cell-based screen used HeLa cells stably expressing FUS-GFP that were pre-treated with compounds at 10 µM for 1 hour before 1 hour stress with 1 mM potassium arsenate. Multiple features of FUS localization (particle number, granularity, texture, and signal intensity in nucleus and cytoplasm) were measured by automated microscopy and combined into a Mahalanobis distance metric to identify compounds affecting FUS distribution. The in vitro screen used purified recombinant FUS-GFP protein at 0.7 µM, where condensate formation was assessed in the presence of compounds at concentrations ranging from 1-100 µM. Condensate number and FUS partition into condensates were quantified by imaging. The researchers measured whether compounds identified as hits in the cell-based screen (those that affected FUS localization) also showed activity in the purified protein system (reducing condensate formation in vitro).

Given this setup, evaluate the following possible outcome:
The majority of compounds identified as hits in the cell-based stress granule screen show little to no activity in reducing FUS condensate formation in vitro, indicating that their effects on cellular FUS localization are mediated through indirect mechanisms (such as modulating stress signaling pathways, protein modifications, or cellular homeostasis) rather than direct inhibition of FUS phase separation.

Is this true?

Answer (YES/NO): YES